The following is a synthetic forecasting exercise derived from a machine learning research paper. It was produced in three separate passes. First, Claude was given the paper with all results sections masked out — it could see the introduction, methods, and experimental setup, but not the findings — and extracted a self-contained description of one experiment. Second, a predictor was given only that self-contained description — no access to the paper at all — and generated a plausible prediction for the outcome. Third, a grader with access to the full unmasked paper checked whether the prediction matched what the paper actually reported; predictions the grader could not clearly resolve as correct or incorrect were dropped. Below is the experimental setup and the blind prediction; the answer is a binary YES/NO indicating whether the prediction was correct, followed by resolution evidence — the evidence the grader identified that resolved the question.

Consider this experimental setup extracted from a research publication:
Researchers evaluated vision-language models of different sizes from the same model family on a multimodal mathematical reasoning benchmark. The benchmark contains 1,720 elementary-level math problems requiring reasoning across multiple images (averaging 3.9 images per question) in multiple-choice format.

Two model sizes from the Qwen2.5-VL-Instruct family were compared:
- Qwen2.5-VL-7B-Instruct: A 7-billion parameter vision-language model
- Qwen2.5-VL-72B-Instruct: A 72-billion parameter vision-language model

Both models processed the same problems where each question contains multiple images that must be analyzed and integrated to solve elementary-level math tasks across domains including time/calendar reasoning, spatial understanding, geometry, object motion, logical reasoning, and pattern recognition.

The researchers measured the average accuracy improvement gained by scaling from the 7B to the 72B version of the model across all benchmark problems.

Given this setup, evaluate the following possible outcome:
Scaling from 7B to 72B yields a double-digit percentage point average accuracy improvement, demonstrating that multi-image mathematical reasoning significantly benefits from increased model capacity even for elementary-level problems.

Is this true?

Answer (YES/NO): YES